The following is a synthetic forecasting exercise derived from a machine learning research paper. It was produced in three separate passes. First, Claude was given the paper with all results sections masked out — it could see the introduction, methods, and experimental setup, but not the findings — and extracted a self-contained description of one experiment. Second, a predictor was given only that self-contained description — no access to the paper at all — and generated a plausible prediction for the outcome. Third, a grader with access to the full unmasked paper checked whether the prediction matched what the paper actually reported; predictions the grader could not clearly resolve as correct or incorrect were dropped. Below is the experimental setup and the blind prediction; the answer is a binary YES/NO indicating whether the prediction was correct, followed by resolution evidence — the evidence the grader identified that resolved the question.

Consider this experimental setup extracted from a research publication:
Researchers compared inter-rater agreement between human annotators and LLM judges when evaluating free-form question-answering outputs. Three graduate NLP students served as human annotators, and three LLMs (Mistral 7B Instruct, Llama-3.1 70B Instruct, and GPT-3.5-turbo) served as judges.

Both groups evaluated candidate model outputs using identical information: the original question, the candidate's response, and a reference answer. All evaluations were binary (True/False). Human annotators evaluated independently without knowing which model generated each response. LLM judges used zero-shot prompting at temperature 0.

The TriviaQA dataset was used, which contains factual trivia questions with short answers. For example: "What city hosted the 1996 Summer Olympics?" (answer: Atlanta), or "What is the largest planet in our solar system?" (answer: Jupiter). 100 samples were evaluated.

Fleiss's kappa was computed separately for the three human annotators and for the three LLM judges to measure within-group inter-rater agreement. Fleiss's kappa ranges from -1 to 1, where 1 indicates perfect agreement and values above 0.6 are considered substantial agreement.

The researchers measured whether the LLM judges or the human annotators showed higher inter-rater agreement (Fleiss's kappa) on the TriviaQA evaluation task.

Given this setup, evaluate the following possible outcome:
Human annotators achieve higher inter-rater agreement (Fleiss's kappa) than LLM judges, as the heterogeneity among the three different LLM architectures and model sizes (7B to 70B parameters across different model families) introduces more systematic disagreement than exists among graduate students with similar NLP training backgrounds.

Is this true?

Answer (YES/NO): YES